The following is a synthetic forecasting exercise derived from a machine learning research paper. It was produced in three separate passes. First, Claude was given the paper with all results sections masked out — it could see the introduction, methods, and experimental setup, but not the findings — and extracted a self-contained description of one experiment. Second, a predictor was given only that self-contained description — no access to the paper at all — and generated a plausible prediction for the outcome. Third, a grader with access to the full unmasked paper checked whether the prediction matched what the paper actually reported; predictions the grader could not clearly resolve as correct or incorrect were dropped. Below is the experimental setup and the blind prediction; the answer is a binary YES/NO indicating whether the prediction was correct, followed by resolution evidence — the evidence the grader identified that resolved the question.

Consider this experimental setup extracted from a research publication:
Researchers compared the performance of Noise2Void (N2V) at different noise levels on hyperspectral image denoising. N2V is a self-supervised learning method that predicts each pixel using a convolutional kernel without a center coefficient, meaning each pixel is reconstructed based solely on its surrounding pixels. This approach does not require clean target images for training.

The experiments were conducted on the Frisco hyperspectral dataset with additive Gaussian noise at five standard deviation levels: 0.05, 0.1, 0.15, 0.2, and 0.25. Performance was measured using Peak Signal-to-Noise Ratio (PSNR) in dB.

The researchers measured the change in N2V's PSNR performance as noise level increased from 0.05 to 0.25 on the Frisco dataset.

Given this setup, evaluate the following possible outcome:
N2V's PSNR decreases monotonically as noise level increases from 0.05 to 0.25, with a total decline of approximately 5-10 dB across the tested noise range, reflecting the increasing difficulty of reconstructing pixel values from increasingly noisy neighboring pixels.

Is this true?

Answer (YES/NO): NO